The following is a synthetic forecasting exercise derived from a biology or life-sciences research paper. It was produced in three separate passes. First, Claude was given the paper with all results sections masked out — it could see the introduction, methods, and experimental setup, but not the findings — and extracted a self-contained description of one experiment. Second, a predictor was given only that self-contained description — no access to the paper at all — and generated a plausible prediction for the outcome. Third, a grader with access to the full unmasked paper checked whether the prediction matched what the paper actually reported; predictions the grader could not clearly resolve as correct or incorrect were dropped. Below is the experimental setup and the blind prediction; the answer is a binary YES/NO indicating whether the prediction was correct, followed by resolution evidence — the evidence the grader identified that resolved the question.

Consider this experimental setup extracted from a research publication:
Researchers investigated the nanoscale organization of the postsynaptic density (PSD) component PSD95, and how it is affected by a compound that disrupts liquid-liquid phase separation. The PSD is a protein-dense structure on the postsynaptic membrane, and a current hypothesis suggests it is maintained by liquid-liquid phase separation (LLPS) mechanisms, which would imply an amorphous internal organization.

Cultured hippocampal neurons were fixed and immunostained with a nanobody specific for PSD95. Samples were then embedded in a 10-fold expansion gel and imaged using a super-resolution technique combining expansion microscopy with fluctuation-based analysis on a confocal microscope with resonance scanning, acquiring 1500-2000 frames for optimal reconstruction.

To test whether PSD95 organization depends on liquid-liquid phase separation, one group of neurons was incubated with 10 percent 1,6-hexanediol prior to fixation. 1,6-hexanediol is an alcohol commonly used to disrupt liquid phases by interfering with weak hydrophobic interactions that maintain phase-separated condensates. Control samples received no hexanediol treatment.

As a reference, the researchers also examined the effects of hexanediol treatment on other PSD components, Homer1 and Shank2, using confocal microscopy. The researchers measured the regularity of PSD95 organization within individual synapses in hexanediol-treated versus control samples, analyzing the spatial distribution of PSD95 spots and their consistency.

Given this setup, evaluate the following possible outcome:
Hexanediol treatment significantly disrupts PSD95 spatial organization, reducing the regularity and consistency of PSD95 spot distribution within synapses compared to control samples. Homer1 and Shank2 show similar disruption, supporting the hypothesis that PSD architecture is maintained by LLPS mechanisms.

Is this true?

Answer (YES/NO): NO